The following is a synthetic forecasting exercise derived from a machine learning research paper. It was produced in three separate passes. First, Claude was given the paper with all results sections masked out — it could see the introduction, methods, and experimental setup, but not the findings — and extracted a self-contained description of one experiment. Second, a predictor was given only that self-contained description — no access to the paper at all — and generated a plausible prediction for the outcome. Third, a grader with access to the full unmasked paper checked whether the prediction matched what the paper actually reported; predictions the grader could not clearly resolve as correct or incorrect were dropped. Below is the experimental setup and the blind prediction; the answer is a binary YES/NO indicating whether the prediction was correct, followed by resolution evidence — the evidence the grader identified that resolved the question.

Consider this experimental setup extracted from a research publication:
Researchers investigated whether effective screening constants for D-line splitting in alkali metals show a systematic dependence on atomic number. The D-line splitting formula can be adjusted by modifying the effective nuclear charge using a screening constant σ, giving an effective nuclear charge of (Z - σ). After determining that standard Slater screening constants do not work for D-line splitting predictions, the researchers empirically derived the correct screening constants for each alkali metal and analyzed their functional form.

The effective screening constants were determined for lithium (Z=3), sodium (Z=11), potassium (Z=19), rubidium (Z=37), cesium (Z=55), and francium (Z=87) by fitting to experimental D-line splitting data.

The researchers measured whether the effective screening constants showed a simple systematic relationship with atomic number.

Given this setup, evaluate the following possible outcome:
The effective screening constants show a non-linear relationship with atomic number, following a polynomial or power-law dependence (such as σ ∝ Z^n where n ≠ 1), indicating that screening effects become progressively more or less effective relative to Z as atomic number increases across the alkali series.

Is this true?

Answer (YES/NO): YES